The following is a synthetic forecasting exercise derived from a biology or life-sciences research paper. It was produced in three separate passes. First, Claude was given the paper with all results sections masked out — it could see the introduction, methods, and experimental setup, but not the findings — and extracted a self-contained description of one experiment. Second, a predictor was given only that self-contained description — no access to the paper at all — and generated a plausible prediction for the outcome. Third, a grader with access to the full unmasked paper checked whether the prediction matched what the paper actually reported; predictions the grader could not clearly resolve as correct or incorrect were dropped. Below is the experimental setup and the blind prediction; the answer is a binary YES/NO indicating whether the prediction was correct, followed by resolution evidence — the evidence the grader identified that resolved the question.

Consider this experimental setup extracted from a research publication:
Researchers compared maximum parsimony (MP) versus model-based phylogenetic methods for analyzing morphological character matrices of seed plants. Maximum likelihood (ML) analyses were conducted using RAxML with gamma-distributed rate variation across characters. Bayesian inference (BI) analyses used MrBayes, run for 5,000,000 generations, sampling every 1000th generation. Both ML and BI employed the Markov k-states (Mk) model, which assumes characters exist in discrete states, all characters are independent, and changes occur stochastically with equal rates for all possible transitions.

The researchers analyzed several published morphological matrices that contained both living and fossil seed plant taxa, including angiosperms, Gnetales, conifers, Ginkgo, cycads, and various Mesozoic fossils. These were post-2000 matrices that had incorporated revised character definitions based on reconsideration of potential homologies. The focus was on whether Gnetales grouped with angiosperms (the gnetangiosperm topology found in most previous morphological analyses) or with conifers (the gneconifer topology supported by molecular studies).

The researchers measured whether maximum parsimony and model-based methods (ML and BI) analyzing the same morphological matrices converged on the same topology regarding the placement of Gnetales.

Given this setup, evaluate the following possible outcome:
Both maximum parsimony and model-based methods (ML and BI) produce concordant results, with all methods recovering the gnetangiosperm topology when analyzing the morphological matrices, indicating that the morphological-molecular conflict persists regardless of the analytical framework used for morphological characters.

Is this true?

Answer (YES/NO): NO